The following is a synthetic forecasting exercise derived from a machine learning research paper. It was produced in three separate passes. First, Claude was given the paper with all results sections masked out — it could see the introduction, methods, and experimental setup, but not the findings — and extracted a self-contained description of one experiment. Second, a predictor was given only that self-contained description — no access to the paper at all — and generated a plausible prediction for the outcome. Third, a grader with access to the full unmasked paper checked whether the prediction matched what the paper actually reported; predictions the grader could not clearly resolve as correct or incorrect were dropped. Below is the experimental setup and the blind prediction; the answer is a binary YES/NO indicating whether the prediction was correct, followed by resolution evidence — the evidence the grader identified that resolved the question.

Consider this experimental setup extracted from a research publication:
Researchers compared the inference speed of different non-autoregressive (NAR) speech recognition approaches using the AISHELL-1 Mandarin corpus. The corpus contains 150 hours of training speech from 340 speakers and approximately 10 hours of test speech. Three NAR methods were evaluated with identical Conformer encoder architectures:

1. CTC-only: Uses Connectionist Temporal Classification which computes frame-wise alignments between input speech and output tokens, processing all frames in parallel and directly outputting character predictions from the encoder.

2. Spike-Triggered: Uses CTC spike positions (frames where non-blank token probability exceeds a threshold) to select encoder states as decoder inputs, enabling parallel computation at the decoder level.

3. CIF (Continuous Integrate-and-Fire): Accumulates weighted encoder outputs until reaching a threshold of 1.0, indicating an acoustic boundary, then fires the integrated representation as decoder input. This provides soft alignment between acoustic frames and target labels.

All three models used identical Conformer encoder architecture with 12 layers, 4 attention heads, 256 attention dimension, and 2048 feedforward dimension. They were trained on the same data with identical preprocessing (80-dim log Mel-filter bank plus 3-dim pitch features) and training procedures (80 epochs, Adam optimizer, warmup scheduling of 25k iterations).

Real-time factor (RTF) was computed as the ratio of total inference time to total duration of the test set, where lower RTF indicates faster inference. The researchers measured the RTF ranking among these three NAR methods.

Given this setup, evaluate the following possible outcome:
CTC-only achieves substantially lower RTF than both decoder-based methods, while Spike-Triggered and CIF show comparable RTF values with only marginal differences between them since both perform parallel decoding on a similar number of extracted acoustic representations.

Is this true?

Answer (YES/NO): YES